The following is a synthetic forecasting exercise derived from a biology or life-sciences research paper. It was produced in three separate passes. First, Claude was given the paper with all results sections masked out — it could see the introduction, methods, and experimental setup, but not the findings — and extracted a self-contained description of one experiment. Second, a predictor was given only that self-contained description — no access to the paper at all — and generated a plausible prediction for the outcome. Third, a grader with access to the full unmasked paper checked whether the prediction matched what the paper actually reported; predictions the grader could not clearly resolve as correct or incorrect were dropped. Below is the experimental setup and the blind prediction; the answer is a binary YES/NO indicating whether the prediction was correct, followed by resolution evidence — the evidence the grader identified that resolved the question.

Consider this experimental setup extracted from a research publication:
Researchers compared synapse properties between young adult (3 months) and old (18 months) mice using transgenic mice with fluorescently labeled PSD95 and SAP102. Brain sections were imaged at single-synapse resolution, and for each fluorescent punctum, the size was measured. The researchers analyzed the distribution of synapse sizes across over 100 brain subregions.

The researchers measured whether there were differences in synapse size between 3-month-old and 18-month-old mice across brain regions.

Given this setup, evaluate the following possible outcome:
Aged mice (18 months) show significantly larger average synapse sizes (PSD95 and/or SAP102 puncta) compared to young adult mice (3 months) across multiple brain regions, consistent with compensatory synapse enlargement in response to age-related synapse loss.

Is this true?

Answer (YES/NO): YES